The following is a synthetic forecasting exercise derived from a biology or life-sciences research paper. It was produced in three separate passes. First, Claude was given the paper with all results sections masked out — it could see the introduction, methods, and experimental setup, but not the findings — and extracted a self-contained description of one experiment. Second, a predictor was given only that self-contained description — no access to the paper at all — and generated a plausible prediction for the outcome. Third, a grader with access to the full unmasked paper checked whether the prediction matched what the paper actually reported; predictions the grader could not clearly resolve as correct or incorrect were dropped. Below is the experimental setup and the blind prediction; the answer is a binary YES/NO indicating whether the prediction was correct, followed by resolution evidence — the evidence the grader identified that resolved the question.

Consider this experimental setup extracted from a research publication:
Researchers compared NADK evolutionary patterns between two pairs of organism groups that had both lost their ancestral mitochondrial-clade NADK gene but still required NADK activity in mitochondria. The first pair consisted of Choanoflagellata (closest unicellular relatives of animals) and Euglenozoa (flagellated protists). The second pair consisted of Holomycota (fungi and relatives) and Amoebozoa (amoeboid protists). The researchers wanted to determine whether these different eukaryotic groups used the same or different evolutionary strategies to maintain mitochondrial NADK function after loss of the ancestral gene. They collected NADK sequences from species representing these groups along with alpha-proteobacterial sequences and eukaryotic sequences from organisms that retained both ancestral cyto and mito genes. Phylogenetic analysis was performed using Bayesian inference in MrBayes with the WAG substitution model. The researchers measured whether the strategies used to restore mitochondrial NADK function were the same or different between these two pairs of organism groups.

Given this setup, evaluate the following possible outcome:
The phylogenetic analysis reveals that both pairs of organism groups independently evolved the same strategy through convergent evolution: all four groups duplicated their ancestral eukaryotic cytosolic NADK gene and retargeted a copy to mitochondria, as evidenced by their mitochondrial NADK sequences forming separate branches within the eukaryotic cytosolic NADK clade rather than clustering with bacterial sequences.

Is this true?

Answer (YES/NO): NO